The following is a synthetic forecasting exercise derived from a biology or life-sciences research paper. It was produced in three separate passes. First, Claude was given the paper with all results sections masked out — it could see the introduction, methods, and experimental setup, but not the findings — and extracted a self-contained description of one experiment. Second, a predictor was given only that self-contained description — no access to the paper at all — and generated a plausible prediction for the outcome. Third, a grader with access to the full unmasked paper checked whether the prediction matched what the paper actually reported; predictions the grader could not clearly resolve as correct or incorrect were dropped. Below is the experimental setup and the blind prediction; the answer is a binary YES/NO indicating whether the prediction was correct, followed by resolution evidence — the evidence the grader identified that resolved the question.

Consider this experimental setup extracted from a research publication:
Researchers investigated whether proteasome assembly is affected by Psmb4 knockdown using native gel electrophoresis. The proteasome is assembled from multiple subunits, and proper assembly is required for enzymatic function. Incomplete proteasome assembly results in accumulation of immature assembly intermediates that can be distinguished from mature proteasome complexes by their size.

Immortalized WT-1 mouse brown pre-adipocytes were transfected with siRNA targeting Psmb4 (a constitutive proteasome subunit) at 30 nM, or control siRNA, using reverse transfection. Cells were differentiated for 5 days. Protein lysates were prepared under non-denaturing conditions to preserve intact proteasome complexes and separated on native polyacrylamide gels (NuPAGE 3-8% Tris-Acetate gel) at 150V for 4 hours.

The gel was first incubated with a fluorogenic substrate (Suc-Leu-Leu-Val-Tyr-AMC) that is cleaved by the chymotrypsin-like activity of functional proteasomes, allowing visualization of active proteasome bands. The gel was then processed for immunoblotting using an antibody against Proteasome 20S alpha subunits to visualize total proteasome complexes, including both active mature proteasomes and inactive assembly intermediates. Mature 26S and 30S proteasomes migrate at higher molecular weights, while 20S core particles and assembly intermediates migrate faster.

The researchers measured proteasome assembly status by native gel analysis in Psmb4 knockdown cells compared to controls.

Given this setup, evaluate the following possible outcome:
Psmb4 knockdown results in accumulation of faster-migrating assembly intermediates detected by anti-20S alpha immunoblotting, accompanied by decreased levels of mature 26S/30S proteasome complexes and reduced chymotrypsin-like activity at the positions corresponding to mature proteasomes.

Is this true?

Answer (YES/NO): YES